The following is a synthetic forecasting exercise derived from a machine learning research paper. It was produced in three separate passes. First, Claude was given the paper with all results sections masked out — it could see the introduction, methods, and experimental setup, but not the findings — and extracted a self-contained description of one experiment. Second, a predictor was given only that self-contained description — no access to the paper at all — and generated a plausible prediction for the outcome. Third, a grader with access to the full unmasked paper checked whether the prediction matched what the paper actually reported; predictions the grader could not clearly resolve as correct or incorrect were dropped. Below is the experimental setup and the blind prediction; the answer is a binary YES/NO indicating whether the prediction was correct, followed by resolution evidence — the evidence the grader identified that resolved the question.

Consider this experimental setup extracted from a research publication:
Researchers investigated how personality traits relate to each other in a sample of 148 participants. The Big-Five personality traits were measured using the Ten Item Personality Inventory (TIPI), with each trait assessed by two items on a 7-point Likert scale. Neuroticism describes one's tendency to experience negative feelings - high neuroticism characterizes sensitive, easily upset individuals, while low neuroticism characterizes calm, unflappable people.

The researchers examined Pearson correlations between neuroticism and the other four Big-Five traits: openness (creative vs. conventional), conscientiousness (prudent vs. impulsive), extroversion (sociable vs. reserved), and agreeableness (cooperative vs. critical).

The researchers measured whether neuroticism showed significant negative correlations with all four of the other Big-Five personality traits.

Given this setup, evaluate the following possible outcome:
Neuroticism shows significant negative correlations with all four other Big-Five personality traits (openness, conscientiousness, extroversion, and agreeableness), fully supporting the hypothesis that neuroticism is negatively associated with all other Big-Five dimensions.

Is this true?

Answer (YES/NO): YES